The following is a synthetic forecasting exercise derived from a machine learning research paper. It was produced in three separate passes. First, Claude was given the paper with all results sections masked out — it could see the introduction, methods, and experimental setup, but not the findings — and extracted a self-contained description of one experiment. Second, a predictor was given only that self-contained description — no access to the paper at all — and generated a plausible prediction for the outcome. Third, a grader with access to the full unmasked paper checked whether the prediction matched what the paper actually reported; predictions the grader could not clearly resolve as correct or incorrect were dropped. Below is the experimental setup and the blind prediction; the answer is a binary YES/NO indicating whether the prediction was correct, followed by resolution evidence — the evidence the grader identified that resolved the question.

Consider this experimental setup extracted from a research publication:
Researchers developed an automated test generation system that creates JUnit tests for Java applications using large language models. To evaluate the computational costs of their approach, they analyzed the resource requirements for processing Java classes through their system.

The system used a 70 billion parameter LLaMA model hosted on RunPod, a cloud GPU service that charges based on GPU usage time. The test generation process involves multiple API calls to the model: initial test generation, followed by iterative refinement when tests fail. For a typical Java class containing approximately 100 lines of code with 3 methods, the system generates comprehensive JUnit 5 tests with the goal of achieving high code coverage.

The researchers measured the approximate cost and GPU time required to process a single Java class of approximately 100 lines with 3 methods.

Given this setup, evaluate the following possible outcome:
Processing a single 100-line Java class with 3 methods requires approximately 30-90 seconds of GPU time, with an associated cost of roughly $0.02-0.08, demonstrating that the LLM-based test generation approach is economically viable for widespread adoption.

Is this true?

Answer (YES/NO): NO